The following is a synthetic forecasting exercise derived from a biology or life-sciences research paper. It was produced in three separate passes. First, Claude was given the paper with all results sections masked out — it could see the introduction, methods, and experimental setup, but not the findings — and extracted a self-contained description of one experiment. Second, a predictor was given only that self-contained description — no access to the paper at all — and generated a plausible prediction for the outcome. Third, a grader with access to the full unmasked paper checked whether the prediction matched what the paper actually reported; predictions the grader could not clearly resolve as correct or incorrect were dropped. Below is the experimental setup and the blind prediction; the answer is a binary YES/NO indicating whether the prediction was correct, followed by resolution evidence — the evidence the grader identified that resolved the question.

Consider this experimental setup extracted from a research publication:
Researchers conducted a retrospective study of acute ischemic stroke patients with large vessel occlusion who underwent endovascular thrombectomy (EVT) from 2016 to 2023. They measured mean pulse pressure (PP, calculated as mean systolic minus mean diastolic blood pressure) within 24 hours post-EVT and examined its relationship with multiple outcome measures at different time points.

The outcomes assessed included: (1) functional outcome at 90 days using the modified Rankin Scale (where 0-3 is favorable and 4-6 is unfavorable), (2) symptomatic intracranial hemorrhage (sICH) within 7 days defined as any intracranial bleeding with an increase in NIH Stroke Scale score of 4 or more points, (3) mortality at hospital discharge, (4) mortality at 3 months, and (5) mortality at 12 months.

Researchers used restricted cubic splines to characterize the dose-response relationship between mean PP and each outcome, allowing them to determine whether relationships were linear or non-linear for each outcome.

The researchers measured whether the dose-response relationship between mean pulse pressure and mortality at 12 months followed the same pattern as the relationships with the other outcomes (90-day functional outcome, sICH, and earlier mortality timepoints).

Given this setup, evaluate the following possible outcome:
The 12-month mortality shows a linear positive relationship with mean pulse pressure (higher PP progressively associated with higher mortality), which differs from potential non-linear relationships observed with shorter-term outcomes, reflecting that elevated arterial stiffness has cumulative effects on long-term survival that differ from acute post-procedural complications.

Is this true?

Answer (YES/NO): NO